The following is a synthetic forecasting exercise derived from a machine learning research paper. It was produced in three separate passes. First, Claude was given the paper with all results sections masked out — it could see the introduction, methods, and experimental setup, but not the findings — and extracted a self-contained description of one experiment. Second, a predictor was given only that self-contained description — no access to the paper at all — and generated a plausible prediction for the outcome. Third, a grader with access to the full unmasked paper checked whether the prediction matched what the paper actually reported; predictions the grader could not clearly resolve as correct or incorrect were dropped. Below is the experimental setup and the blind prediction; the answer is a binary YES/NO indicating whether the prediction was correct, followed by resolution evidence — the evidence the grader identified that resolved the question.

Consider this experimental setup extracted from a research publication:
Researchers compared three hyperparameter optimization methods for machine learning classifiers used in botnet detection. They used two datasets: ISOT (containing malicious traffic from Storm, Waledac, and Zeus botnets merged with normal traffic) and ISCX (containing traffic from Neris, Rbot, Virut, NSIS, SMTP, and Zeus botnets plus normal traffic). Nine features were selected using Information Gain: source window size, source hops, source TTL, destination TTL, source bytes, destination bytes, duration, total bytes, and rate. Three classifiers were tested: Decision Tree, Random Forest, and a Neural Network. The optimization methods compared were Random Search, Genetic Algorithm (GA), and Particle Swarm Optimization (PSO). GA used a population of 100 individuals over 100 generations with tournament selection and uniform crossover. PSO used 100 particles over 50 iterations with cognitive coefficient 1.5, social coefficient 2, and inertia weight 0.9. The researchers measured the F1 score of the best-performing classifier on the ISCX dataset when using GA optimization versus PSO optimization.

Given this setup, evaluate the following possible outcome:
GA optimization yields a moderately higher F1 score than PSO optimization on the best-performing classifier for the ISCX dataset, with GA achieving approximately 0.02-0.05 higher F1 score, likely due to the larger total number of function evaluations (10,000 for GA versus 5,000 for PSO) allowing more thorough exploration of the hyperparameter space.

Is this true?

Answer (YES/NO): YES